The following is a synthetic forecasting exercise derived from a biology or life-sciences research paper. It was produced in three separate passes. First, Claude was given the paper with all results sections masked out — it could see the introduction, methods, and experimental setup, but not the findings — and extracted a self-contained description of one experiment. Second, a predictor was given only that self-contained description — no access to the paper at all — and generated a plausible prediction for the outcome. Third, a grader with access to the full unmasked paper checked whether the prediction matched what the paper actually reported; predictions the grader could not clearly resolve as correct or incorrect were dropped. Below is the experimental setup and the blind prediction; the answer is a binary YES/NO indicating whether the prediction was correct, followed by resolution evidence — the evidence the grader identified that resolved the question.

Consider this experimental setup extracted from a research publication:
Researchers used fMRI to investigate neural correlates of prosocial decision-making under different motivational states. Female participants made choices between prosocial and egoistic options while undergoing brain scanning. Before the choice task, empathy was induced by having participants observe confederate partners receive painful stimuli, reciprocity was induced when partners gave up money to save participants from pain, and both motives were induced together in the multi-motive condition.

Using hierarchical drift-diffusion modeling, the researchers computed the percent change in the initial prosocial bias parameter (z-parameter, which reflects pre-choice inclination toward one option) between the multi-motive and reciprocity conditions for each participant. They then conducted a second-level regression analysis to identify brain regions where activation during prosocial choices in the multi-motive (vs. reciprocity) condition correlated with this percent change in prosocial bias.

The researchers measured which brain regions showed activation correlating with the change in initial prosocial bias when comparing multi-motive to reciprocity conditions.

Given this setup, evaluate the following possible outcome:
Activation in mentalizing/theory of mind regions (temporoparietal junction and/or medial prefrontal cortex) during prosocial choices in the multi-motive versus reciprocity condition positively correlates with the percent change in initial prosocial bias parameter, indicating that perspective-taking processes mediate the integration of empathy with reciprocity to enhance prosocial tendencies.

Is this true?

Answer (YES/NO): NO